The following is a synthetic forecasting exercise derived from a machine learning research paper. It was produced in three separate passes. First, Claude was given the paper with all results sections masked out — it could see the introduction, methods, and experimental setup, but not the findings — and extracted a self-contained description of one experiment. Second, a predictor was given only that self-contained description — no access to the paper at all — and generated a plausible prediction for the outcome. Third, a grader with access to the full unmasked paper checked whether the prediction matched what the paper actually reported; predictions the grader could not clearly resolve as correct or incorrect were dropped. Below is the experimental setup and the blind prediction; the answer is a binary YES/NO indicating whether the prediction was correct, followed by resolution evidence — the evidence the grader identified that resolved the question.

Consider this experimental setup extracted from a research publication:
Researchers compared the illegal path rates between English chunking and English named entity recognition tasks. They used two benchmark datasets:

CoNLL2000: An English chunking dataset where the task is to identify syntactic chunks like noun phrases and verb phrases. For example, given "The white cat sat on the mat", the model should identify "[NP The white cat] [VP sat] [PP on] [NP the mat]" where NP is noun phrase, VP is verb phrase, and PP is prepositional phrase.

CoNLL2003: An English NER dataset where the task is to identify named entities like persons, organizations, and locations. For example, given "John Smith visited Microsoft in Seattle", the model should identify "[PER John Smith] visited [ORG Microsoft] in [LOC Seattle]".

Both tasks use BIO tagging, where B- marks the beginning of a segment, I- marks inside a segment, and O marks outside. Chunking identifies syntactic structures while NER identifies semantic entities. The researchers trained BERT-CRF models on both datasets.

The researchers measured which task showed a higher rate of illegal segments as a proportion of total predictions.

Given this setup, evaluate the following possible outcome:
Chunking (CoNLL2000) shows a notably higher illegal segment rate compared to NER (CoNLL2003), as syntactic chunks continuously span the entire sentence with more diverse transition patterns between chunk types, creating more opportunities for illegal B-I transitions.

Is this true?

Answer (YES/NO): NO